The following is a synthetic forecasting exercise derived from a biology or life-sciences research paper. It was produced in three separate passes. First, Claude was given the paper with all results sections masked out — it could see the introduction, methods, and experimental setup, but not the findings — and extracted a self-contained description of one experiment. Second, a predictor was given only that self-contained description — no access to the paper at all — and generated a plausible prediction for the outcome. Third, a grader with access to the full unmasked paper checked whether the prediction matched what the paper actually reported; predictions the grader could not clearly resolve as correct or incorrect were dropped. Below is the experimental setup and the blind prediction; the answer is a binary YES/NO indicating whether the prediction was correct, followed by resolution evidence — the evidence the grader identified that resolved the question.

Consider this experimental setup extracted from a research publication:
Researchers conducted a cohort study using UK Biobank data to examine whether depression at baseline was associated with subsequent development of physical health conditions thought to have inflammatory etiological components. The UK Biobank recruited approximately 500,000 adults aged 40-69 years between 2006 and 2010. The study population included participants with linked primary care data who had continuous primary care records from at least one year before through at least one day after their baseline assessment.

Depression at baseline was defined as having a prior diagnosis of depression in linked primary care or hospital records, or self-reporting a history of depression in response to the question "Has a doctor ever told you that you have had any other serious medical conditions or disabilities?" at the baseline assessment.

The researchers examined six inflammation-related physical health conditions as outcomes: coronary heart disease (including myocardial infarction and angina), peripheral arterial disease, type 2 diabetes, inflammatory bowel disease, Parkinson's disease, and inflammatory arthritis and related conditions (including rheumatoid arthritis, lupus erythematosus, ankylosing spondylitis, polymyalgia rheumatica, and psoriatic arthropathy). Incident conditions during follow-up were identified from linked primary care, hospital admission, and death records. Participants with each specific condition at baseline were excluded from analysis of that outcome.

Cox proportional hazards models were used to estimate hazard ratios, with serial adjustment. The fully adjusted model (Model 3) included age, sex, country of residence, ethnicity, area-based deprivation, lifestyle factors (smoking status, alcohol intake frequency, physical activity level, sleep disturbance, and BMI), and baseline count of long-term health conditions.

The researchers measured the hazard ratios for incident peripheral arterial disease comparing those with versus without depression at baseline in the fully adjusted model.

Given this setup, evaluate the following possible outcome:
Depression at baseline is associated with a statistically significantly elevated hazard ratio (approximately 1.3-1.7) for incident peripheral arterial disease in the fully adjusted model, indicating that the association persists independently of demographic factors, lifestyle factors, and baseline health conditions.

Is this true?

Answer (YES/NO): NO